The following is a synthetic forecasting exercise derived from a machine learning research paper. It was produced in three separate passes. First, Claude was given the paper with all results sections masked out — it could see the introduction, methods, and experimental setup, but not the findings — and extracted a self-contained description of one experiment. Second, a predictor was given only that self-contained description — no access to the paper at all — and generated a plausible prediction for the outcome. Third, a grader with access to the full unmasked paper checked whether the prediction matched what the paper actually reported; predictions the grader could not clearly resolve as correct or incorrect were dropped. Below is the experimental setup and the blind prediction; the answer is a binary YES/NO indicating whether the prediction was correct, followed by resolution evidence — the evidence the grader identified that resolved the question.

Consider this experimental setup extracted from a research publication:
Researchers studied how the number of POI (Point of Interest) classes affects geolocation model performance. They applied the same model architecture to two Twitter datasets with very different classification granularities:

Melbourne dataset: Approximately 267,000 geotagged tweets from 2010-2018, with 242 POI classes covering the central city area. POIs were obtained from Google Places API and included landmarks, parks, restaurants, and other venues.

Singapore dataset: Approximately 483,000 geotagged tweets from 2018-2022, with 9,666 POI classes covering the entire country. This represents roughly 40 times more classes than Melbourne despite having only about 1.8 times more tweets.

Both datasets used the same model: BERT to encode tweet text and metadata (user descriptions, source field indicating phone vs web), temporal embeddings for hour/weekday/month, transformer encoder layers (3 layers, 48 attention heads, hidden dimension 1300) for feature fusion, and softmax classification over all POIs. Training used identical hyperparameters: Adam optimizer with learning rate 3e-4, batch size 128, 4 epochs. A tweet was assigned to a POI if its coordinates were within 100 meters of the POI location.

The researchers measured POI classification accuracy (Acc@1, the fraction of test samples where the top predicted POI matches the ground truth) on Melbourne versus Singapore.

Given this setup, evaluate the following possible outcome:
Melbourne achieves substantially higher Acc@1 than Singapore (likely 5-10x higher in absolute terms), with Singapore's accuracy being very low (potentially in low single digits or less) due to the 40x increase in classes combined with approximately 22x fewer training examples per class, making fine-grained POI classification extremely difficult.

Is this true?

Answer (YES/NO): NO